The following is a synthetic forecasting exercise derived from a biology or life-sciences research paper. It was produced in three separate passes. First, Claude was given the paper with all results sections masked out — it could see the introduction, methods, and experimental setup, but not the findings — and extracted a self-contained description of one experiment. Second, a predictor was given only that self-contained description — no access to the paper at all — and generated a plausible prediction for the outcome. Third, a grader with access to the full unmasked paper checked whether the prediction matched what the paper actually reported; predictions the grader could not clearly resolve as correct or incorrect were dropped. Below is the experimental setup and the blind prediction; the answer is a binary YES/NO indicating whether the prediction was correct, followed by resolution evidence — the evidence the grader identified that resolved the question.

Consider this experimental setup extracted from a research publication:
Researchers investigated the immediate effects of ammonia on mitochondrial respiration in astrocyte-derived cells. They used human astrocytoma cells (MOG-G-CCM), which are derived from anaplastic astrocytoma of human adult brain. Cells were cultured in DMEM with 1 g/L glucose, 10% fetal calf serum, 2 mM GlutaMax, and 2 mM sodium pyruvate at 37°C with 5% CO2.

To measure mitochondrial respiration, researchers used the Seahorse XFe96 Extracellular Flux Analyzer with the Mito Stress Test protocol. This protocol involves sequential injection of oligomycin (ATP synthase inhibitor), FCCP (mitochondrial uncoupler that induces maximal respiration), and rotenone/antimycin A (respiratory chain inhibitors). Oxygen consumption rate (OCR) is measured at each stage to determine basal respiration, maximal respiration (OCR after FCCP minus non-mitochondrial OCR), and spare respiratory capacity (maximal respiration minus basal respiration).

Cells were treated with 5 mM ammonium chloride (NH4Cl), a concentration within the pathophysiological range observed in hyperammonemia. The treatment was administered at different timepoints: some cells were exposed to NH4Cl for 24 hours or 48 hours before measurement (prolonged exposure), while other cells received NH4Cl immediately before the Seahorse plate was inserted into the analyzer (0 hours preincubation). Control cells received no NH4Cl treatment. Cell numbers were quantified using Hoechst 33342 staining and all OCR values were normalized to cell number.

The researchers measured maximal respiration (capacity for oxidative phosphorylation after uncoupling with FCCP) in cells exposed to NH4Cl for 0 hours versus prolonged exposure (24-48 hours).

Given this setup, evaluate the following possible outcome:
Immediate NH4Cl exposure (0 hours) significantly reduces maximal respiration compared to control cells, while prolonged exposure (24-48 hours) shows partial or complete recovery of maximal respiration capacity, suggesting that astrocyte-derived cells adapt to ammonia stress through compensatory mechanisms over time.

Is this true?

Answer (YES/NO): NO